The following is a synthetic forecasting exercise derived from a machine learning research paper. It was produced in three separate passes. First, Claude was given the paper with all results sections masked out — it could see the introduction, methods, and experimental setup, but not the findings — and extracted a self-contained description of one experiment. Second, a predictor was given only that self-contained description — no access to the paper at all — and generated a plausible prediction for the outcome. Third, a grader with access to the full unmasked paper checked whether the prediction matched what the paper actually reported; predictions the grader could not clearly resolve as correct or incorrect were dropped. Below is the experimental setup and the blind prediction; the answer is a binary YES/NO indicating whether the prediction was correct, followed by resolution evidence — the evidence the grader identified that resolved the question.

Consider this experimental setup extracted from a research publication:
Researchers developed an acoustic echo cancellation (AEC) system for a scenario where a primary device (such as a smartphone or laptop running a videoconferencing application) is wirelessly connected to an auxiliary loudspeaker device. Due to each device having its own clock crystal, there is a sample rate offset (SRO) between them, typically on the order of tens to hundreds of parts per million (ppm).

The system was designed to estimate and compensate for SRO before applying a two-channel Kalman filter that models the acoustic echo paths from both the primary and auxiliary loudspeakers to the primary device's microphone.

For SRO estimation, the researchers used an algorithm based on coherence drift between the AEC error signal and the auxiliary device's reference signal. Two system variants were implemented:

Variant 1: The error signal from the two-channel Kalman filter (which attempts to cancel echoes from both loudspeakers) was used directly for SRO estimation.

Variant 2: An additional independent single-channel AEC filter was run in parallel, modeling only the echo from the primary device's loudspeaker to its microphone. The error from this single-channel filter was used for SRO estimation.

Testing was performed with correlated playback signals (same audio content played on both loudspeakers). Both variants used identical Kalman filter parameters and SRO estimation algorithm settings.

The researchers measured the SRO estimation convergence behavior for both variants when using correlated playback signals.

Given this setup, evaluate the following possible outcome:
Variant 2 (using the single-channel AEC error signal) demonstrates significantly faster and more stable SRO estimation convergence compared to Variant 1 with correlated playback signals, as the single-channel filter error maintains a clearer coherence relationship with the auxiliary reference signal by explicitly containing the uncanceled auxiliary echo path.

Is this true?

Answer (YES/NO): YES